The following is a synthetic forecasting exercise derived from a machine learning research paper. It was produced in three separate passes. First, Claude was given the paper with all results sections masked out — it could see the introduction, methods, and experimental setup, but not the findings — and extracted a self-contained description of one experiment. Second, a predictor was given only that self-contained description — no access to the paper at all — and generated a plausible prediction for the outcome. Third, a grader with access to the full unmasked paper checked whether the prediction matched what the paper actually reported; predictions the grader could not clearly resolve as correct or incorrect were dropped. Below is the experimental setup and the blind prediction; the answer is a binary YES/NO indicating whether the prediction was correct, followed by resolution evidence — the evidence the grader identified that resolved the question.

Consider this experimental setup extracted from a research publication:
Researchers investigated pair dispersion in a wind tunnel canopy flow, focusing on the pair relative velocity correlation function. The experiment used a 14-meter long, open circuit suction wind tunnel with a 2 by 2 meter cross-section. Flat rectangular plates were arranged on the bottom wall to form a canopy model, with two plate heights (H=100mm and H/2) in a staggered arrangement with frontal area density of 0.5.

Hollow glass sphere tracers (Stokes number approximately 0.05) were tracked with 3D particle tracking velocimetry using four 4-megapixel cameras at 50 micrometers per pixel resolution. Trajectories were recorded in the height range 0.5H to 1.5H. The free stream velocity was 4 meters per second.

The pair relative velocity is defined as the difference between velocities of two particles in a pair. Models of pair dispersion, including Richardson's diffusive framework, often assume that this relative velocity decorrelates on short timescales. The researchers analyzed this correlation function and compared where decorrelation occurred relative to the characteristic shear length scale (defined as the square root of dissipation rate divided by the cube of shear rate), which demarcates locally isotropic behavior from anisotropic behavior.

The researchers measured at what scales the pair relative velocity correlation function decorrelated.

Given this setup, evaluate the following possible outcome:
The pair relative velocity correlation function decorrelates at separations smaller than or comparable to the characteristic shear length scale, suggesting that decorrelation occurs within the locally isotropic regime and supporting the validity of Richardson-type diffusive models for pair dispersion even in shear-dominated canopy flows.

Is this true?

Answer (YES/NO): YES